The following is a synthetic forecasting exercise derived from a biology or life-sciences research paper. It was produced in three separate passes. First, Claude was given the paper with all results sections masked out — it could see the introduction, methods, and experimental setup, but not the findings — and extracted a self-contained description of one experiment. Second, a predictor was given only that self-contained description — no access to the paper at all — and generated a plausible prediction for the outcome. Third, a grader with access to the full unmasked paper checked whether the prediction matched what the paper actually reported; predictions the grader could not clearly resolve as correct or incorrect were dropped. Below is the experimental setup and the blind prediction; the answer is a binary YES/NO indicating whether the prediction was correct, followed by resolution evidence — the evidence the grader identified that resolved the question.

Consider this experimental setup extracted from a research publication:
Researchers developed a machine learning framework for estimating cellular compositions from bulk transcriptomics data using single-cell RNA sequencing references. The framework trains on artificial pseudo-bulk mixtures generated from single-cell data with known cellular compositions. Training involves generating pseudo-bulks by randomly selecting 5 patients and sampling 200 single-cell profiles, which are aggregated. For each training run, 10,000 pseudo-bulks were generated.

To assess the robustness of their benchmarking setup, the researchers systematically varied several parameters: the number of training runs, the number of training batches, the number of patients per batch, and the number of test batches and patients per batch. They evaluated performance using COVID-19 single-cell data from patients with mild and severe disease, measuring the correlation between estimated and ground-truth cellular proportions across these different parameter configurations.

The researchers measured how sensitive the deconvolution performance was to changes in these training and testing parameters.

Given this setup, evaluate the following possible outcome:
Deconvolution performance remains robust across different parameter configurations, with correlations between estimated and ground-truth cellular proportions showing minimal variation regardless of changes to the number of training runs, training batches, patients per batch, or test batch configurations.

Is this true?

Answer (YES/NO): YES